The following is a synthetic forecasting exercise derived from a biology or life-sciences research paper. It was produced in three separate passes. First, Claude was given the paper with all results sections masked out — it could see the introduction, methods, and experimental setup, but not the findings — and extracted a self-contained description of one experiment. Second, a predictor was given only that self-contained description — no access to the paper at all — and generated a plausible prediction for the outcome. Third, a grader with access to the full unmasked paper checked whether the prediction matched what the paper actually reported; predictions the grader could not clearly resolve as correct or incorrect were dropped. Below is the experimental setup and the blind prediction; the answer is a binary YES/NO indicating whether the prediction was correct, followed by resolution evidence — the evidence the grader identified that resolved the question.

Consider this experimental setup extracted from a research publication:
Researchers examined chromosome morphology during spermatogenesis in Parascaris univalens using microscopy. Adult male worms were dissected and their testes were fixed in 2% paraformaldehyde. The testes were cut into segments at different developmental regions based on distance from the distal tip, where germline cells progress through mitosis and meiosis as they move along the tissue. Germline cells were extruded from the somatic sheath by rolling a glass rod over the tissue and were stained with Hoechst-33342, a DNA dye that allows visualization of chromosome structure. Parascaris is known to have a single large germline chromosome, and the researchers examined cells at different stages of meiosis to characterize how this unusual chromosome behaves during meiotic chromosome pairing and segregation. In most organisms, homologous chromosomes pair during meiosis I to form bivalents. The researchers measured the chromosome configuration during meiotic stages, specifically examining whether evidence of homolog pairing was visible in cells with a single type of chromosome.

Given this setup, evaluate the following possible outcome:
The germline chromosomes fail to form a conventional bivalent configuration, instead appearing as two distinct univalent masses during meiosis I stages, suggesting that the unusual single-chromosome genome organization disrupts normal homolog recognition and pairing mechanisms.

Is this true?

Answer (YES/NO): NO